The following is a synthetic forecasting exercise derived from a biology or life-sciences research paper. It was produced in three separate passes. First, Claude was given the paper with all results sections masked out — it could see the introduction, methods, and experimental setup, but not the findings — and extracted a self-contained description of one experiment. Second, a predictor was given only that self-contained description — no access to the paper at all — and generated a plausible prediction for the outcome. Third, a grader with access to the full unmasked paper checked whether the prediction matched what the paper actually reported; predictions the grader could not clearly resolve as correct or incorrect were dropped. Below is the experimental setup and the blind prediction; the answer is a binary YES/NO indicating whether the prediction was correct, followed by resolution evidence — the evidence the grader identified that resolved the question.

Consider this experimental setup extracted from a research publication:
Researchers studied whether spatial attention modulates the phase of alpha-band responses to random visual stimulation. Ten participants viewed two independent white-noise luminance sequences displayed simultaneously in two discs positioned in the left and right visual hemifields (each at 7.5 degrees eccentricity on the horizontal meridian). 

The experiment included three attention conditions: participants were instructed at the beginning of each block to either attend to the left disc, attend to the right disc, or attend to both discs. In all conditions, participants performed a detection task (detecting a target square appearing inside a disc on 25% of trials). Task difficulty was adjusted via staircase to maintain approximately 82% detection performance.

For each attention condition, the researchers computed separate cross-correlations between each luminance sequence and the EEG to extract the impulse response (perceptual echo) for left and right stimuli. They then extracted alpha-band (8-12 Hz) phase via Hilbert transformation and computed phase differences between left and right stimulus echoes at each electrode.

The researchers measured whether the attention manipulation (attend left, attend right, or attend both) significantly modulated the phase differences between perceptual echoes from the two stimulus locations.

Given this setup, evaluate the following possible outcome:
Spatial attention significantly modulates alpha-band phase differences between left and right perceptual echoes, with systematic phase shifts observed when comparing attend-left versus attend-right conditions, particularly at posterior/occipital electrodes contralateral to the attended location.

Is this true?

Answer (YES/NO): NO